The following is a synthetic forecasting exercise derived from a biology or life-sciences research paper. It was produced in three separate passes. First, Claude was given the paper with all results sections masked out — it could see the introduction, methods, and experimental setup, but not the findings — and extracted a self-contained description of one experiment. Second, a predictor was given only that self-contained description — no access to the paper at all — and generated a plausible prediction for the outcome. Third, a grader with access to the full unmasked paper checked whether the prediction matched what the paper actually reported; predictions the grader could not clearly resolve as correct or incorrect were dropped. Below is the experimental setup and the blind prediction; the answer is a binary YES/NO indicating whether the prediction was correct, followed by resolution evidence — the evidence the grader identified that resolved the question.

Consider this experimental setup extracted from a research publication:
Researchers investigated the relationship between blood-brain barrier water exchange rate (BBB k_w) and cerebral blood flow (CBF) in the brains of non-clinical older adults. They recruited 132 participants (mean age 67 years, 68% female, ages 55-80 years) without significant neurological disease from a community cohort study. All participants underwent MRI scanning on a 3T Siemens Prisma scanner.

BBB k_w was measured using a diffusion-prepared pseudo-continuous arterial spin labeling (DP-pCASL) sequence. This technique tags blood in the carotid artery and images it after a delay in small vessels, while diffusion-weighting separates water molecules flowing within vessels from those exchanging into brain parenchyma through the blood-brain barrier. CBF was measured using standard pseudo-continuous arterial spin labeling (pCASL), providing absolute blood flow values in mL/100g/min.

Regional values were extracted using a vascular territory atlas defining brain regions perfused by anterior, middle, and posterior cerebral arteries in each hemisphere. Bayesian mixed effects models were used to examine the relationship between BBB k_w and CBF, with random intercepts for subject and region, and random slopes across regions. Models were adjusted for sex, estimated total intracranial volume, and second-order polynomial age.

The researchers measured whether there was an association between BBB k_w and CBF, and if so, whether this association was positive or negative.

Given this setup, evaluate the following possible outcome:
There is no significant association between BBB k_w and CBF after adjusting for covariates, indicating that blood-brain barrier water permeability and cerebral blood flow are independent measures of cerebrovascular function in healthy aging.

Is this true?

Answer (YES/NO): NO